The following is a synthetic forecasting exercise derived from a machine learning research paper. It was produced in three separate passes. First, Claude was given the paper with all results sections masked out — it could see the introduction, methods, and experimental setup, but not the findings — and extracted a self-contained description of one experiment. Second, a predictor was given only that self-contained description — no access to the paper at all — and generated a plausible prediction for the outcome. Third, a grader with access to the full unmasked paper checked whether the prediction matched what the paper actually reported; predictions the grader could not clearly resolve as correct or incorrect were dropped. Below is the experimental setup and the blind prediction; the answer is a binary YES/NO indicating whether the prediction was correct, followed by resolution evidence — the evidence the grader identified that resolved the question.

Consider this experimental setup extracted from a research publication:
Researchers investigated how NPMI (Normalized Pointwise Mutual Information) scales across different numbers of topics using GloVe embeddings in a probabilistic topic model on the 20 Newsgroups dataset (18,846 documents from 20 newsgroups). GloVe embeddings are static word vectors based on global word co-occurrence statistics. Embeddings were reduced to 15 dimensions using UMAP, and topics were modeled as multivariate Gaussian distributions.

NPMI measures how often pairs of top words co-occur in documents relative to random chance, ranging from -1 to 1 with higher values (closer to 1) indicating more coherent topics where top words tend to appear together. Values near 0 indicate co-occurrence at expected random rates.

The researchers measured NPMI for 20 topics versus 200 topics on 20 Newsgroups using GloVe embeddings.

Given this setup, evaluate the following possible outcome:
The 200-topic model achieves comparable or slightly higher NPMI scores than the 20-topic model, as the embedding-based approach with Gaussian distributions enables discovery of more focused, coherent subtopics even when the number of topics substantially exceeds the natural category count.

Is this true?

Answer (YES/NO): NO